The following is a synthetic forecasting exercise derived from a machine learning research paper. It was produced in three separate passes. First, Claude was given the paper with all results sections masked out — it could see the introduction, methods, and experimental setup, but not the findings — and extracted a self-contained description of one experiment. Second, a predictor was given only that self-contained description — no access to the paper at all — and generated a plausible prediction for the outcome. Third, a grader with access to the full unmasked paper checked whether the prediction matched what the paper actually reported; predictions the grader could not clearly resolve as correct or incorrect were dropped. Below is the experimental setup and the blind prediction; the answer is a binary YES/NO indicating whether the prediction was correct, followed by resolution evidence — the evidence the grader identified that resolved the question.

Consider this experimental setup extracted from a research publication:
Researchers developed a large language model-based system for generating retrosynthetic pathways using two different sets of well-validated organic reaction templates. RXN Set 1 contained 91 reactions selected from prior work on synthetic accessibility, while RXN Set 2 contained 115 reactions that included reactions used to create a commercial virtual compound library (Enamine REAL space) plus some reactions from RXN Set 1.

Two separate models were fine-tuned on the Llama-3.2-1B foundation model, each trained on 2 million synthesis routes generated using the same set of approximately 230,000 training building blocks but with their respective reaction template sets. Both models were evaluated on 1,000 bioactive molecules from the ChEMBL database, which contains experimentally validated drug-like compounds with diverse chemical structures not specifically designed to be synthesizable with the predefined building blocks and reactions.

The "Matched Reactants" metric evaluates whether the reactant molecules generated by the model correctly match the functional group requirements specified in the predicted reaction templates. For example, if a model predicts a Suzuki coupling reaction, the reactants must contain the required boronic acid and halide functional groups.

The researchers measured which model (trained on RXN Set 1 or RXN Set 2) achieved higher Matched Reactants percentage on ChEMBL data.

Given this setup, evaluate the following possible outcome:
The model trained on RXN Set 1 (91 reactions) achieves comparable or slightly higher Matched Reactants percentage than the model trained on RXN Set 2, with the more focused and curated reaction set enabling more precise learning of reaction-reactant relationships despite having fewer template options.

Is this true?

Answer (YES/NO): NO